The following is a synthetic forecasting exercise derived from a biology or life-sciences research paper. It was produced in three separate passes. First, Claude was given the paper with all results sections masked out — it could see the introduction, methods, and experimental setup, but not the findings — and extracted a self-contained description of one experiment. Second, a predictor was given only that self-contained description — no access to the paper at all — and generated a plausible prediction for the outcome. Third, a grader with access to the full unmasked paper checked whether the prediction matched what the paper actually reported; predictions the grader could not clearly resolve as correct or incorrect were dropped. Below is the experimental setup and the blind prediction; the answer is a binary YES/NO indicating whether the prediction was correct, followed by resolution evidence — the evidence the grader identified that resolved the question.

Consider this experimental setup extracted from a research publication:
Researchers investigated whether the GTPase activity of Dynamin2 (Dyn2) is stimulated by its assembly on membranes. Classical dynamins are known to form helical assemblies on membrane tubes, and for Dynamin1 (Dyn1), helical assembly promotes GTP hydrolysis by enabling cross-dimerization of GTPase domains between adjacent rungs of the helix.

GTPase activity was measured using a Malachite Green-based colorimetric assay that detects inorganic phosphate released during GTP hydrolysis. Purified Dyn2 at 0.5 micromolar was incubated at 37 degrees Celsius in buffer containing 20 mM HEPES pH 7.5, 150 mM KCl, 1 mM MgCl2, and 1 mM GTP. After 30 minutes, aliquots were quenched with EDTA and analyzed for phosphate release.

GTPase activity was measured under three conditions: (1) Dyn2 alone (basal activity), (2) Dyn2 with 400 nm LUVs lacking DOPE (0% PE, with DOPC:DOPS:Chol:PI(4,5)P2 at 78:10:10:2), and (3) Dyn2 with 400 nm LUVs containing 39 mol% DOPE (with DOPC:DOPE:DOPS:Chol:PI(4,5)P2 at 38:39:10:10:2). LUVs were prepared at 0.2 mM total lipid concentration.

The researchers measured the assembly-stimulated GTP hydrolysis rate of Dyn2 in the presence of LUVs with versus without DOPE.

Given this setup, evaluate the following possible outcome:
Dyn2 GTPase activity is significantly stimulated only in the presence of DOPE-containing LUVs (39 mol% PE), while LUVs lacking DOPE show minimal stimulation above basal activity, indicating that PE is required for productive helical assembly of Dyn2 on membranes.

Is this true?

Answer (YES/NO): YES